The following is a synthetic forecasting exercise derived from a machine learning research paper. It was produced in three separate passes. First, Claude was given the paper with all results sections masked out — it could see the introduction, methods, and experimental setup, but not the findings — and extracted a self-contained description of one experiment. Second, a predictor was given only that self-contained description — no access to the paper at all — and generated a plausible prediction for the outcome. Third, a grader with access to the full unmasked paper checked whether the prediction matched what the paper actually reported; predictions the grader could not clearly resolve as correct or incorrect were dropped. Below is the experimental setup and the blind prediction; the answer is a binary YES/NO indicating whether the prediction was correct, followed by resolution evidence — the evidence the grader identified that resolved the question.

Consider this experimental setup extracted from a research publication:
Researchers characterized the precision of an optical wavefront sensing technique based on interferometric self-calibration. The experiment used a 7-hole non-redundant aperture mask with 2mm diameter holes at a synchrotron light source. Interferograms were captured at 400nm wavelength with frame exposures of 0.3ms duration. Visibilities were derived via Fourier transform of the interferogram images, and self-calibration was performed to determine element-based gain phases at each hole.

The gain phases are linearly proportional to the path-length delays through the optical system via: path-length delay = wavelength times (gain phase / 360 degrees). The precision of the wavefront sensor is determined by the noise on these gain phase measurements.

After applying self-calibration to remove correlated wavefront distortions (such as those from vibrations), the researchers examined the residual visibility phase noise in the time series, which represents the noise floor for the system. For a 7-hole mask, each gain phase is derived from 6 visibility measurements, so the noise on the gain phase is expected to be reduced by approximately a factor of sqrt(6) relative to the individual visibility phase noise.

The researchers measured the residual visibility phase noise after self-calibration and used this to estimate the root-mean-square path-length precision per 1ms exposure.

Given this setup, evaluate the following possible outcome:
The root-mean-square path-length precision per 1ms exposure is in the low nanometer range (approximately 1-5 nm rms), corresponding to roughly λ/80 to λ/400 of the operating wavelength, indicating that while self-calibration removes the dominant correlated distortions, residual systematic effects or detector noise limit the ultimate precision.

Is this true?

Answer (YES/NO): NO